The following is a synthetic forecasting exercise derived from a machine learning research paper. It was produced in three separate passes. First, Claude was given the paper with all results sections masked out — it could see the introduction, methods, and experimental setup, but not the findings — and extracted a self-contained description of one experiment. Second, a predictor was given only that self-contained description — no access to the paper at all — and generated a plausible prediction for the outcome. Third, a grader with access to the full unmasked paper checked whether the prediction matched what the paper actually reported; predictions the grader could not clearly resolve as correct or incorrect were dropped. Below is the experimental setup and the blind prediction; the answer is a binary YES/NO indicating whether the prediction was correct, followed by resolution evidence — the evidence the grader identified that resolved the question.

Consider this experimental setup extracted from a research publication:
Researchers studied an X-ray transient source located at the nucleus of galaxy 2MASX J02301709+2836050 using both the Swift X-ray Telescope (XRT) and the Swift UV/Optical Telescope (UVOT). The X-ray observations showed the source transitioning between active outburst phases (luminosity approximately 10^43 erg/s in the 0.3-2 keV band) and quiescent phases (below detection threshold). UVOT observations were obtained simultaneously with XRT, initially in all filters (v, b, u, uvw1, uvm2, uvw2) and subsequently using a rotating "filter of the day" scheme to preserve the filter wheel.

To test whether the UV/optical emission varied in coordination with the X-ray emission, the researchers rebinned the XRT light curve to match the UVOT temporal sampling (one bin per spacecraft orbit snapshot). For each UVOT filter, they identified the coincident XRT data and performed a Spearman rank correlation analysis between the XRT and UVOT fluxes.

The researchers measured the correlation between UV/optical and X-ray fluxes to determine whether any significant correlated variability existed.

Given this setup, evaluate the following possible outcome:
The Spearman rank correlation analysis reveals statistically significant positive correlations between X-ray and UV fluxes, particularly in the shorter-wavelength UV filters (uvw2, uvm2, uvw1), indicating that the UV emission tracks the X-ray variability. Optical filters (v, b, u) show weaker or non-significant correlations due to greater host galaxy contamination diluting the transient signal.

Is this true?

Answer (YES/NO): NO